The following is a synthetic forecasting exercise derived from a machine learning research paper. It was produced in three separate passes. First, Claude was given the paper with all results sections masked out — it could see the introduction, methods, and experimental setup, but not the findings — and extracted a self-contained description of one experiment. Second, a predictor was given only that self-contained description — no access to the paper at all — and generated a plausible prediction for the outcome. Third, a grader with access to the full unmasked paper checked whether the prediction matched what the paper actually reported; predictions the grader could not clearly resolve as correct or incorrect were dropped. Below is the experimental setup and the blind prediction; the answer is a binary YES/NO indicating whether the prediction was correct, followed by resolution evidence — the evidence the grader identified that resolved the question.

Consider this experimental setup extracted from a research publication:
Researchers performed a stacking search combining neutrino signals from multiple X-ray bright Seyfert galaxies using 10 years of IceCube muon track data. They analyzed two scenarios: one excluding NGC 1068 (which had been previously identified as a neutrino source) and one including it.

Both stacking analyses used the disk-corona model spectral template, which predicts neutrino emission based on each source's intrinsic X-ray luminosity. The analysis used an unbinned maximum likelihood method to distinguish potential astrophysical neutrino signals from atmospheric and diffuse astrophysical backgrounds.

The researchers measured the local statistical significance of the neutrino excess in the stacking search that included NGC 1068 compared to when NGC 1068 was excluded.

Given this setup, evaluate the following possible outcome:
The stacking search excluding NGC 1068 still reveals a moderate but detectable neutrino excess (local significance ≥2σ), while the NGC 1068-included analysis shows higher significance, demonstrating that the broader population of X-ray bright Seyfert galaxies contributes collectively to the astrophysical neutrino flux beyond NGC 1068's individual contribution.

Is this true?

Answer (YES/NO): NO